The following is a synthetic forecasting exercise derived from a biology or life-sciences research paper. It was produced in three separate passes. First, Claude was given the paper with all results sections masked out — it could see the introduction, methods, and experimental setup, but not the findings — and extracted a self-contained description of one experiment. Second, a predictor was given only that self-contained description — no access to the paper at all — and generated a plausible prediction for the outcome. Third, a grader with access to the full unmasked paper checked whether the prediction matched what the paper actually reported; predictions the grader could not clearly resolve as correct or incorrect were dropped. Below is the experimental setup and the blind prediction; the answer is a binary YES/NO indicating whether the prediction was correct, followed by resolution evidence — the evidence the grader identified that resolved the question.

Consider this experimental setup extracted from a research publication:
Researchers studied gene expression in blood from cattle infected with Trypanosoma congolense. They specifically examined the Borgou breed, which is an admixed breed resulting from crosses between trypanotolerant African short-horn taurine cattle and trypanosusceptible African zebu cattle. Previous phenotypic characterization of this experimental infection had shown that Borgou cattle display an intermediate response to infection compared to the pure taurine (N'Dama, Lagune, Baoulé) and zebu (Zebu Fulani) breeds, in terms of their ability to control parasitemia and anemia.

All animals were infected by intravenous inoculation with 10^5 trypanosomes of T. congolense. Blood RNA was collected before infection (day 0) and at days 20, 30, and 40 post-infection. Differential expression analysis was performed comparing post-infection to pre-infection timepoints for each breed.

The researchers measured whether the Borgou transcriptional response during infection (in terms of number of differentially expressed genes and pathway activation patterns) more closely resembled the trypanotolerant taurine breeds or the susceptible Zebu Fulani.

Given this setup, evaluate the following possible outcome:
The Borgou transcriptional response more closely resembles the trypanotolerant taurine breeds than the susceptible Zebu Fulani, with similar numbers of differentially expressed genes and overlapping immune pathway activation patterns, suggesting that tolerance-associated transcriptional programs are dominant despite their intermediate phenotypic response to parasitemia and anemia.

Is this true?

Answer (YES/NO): NO